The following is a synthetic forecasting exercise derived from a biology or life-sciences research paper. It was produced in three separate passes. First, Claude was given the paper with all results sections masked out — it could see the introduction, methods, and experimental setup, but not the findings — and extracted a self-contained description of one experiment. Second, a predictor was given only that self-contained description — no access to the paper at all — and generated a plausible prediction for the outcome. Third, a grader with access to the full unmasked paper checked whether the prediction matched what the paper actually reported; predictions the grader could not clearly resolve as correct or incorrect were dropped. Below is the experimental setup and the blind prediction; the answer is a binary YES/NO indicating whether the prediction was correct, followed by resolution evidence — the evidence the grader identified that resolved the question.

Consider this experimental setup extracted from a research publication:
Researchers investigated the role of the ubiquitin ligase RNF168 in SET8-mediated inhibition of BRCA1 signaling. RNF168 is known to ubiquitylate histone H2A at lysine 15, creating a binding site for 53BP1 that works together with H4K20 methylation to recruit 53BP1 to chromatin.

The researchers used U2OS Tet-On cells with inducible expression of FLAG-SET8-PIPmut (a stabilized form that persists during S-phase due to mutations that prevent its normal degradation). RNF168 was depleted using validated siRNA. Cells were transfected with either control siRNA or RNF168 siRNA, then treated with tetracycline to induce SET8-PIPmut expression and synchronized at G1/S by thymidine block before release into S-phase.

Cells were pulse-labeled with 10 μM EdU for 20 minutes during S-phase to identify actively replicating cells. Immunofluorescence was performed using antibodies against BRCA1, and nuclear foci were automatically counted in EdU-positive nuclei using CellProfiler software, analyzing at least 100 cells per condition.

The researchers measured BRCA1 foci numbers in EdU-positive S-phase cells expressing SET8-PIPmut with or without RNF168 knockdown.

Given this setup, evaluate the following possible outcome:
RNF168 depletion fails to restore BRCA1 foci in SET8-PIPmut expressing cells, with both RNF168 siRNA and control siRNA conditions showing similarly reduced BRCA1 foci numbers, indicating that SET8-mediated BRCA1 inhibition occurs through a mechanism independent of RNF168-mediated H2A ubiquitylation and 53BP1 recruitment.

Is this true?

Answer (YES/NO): NO